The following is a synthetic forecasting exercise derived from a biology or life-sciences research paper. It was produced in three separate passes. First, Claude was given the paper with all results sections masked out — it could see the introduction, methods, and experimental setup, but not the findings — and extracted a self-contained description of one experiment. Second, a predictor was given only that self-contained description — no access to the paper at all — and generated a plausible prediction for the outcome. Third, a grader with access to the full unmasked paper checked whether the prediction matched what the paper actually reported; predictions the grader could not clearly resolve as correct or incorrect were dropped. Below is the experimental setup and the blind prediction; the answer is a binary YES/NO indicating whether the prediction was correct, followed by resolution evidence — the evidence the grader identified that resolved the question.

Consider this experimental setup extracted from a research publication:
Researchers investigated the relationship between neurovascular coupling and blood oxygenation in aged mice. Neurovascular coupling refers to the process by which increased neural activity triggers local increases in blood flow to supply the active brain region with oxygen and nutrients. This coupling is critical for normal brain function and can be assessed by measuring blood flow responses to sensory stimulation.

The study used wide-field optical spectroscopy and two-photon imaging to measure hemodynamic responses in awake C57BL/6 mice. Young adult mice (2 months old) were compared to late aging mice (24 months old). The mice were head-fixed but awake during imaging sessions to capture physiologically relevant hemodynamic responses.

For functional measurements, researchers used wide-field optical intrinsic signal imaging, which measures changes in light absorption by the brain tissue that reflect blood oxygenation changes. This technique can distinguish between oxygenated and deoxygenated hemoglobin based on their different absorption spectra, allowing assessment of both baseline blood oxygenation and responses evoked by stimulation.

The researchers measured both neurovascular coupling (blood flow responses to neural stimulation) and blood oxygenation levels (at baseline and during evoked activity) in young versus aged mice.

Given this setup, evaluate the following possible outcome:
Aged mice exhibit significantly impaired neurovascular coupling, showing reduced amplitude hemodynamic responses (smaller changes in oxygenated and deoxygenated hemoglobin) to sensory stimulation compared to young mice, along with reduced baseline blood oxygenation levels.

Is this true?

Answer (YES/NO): NO